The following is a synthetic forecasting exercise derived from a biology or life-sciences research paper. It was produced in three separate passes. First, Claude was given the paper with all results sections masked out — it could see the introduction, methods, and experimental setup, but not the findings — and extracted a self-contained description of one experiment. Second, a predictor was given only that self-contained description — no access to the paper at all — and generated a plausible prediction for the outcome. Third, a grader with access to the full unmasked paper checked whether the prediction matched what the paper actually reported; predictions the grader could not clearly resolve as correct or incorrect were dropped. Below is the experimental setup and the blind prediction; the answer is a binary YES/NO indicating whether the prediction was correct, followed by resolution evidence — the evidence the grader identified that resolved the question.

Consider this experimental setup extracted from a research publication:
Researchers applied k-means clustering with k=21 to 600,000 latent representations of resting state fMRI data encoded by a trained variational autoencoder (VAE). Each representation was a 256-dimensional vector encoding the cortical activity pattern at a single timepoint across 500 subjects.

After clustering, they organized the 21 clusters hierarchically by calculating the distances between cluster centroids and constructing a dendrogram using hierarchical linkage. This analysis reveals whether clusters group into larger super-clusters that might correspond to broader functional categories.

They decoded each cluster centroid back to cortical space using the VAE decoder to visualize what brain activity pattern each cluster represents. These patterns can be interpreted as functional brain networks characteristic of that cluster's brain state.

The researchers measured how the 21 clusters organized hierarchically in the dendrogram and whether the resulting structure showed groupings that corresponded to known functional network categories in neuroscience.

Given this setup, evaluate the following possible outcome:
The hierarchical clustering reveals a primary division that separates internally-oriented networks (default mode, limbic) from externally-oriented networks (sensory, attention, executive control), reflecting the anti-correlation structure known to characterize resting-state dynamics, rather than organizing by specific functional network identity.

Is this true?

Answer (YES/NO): NO